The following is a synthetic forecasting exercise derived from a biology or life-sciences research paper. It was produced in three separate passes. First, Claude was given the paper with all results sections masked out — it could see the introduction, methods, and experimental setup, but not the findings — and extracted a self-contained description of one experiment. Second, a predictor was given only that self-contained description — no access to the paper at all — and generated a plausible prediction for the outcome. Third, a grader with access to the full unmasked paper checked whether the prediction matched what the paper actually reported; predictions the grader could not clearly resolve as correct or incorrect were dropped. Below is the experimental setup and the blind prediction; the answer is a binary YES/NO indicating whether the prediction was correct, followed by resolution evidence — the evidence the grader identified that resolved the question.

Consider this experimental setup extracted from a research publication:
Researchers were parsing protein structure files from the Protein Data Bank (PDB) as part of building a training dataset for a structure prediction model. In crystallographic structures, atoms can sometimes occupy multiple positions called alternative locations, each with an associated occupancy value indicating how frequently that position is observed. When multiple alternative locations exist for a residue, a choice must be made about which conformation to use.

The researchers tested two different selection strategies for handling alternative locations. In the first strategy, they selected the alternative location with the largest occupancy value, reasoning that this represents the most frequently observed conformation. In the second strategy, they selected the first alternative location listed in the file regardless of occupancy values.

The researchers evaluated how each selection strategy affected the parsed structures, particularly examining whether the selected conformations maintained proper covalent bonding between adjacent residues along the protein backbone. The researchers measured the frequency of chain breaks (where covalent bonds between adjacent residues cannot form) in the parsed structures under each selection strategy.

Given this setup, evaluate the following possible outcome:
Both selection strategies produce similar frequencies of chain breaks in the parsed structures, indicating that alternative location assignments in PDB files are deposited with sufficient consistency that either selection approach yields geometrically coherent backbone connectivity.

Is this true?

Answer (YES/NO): NO